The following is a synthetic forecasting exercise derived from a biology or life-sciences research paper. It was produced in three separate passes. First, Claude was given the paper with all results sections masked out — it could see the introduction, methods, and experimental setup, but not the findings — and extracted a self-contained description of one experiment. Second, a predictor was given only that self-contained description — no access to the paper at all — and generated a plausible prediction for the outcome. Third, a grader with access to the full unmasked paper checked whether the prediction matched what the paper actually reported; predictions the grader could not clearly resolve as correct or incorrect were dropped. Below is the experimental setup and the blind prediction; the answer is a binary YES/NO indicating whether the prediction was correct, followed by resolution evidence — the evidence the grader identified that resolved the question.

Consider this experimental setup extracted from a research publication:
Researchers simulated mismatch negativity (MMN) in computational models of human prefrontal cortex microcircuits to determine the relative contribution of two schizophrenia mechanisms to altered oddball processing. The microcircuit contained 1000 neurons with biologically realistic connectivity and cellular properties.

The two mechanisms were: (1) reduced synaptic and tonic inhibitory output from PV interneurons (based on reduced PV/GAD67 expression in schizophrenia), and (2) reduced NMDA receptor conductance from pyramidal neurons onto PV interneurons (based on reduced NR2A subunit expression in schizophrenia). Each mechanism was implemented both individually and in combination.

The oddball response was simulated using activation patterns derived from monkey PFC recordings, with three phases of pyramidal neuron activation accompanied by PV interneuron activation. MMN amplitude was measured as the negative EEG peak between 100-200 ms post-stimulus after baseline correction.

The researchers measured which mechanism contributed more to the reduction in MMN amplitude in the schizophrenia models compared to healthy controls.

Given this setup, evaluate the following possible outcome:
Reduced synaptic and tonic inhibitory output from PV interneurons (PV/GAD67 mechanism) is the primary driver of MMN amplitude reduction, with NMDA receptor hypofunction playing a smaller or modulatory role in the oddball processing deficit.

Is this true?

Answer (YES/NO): NO